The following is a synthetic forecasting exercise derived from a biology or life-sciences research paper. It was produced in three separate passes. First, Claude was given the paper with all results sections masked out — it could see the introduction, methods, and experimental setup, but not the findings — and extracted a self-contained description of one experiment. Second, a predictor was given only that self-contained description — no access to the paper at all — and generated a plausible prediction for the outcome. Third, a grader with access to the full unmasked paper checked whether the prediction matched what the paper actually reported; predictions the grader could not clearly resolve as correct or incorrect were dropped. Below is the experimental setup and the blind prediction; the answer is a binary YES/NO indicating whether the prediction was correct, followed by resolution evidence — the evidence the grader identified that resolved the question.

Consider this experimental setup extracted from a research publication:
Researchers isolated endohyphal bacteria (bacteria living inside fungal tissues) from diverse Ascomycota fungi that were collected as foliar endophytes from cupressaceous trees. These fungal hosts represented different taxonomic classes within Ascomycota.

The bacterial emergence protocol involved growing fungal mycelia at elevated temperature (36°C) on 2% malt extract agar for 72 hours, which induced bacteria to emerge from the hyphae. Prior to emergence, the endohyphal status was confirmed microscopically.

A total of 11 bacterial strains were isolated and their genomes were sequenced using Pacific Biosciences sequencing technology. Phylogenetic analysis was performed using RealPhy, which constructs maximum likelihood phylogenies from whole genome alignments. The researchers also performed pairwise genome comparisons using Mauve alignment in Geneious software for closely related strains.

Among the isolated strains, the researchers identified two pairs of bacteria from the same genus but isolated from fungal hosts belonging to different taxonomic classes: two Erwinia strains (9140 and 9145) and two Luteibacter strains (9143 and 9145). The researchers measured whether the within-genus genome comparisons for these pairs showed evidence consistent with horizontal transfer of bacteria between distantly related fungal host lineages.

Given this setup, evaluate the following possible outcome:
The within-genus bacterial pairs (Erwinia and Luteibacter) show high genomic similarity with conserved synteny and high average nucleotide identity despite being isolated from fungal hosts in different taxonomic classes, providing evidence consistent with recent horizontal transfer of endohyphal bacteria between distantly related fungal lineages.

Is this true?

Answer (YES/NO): YES